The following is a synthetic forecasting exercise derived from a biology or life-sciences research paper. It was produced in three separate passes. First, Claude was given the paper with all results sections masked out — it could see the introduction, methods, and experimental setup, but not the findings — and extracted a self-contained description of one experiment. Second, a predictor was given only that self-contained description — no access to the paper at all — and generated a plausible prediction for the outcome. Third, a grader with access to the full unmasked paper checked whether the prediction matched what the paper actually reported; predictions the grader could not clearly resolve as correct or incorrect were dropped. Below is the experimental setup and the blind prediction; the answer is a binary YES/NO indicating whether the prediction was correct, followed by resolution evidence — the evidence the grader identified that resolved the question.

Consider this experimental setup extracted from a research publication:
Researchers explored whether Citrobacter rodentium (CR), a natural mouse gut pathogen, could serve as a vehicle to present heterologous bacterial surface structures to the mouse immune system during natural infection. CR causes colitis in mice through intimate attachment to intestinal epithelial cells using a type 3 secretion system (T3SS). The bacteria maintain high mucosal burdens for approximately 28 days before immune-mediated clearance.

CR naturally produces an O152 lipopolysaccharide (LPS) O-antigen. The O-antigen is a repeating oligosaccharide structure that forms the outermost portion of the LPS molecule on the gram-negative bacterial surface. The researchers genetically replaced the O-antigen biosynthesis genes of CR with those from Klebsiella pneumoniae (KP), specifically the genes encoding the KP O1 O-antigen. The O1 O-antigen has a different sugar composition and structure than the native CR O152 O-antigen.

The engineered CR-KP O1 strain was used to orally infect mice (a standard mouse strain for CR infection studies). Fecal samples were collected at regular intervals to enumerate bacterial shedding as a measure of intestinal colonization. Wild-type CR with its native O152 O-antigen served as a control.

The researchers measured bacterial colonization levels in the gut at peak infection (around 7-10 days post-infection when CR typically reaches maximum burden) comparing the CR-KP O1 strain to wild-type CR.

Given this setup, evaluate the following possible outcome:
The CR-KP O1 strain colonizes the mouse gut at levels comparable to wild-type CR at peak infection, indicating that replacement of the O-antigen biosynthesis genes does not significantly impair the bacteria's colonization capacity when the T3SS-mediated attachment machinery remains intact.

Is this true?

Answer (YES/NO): NO